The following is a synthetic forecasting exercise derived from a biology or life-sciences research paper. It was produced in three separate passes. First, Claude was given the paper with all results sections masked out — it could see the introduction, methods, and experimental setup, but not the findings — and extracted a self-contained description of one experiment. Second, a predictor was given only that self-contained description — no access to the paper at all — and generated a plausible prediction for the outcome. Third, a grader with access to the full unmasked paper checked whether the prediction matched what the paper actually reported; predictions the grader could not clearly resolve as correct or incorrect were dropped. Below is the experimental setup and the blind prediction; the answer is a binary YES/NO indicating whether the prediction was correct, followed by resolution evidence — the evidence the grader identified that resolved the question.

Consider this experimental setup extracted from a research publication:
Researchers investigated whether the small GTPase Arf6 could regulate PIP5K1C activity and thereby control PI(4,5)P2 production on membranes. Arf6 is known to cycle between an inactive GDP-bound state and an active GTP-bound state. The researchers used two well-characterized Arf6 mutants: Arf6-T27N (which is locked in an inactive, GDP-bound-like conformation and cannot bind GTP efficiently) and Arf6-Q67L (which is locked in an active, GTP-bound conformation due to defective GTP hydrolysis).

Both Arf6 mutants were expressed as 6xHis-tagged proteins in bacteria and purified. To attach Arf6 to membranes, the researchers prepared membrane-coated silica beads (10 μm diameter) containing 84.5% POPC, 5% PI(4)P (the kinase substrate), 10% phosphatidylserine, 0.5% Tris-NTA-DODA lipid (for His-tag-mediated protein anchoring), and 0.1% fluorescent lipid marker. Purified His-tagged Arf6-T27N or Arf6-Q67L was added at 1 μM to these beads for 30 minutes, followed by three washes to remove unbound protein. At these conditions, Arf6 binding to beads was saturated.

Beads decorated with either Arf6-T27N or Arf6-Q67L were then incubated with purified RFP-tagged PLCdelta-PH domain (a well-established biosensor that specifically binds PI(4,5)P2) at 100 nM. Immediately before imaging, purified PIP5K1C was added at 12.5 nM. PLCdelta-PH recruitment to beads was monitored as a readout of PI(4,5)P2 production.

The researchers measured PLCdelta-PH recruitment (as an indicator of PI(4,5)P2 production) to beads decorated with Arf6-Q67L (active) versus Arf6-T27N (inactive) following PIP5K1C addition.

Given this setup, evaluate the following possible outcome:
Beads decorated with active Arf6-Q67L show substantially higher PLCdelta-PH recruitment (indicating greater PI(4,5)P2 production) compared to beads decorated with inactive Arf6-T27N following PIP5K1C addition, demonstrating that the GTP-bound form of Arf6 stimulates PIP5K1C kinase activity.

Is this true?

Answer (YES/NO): YES